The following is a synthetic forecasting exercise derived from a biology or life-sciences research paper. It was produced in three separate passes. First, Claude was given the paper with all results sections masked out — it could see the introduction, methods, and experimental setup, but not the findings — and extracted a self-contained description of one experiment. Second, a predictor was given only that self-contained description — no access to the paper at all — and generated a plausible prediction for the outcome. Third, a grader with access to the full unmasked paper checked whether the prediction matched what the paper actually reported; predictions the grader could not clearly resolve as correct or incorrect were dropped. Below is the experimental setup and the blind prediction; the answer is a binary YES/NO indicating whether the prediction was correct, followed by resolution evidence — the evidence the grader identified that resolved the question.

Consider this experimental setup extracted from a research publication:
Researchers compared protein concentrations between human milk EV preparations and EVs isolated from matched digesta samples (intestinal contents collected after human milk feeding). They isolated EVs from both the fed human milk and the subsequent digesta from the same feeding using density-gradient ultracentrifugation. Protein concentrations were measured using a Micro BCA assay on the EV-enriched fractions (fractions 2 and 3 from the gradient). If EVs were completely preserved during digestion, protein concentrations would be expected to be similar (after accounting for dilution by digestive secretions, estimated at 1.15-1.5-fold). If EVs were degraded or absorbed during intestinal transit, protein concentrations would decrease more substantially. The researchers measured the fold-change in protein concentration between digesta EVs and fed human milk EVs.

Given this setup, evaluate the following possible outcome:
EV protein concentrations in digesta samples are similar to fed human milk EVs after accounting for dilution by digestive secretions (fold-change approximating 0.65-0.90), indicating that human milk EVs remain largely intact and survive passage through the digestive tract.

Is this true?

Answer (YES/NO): NO